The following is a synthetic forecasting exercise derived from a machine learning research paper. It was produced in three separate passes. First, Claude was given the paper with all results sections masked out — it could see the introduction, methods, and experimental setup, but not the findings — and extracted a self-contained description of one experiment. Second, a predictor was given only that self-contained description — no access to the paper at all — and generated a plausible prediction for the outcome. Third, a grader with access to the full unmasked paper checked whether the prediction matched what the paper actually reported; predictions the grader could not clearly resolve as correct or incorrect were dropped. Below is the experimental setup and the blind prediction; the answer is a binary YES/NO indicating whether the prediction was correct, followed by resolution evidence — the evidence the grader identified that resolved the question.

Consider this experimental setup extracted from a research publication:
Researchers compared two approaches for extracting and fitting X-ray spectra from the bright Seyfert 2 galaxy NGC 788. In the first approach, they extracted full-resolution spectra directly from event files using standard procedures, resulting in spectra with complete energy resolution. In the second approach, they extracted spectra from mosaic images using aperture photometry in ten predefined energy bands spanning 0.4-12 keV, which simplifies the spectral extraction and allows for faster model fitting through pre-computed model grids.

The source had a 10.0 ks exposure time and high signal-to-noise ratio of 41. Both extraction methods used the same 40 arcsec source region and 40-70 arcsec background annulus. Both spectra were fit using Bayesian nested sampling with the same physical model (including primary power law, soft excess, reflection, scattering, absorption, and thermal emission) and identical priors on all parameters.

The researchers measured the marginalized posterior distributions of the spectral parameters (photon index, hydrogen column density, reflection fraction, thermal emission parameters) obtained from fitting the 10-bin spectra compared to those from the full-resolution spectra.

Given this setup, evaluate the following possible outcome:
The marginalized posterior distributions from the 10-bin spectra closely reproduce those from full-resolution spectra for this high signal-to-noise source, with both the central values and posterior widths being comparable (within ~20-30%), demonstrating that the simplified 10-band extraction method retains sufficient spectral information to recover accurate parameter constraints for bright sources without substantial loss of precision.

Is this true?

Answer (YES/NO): NO